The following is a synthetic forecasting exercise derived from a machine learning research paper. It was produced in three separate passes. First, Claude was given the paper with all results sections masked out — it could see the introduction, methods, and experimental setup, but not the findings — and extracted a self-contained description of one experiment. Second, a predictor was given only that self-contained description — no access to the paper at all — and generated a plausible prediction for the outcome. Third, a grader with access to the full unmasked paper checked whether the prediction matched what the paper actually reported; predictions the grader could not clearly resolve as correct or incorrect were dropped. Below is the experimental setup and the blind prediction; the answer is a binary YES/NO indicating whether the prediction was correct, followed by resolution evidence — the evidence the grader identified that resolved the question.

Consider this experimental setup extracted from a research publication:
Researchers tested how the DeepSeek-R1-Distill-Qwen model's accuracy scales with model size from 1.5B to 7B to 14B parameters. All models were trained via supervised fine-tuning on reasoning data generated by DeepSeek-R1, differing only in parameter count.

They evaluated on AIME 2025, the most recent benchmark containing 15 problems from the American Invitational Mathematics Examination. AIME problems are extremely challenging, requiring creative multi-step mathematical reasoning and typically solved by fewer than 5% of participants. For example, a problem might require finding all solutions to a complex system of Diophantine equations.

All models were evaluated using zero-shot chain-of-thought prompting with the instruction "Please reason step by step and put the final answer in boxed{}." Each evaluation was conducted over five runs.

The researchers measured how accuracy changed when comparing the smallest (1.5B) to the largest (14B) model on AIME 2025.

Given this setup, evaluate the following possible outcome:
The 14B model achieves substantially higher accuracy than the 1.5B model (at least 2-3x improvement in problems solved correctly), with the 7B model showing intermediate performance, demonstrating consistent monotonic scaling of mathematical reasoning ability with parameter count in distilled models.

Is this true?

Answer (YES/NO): YES